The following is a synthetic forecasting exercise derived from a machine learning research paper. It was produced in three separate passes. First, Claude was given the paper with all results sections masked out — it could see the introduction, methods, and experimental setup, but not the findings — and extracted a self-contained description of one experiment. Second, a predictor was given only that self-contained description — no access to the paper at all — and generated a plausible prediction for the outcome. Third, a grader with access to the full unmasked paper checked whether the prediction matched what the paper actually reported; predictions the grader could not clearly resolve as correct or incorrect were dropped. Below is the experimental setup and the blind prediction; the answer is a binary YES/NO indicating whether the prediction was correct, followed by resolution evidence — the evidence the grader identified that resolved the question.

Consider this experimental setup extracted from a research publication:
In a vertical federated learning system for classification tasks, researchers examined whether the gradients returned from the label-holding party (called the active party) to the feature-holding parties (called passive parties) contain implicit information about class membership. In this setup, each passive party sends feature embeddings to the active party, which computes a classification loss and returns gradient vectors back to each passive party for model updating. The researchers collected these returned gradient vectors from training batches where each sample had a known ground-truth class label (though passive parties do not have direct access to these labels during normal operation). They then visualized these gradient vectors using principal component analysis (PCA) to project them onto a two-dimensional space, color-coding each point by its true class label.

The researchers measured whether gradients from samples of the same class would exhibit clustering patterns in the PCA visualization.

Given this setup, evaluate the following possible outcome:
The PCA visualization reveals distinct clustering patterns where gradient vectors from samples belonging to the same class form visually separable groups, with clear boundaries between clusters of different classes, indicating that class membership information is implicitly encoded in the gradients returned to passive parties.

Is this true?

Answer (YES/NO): YES